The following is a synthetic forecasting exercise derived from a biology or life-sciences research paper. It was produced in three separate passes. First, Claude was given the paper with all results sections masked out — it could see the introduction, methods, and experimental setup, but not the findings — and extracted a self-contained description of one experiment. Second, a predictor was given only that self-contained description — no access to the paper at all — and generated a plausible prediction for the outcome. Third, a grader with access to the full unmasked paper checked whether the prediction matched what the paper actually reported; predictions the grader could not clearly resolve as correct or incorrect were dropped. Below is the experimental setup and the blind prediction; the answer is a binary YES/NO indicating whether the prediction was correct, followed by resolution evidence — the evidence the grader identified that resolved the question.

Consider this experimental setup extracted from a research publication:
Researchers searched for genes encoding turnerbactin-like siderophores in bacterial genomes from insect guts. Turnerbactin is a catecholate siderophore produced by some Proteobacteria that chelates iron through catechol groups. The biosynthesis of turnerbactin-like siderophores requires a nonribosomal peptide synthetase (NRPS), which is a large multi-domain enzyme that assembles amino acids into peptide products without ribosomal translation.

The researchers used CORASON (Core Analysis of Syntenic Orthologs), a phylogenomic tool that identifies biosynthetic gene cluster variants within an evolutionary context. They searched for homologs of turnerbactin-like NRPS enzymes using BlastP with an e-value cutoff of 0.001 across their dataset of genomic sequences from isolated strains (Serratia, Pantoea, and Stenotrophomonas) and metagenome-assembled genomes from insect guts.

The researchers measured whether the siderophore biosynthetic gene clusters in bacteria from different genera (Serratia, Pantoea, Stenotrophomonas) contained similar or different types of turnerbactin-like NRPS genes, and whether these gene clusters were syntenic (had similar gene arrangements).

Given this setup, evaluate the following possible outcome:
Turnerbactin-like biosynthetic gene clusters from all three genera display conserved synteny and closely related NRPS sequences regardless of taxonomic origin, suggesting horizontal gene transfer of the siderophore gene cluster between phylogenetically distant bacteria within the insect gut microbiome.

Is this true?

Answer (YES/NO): NO